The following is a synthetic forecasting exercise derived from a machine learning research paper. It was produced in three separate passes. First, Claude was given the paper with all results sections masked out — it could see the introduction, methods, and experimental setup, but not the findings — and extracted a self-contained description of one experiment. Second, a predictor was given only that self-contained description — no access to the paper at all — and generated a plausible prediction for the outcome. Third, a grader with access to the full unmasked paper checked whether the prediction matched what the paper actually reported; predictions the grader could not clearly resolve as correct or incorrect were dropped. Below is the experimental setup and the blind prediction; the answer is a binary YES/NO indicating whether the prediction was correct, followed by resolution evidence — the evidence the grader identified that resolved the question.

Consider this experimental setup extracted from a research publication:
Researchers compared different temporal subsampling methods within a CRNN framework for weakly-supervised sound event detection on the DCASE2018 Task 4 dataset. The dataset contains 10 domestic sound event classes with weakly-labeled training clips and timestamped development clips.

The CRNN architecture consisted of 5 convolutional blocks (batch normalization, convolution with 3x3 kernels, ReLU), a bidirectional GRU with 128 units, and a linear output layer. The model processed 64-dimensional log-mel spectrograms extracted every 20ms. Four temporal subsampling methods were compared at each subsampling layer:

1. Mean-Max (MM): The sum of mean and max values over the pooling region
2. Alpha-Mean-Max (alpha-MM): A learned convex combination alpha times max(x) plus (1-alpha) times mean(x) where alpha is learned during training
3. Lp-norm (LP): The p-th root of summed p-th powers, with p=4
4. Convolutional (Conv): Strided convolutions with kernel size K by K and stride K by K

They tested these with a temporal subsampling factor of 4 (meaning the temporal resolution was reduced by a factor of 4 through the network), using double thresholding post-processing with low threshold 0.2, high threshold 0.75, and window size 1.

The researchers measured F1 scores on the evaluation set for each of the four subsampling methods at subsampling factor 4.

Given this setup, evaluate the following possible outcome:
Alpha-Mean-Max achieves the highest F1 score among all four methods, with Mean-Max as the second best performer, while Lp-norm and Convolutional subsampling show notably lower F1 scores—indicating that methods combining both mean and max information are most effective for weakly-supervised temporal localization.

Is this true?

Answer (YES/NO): NO